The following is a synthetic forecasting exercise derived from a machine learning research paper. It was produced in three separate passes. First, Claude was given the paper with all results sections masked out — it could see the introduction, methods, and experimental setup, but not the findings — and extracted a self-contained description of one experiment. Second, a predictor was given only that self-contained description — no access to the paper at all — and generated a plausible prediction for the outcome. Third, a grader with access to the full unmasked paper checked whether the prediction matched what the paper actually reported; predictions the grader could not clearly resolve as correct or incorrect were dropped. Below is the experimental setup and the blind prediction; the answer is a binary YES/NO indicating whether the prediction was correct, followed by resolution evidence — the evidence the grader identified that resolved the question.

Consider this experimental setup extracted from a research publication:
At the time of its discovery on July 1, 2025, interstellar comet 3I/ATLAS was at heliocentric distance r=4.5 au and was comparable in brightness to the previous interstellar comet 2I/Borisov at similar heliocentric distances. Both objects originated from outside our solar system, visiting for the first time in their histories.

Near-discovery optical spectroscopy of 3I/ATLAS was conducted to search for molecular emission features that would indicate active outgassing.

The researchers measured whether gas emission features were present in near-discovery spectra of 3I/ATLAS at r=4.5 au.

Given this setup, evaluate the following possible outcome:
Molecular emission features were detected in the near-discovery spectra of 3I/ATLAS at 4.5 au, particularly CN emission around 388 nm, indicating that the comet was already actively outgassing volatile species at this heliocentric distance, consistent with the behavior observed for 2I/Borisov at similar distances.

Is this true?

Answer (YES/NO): NO